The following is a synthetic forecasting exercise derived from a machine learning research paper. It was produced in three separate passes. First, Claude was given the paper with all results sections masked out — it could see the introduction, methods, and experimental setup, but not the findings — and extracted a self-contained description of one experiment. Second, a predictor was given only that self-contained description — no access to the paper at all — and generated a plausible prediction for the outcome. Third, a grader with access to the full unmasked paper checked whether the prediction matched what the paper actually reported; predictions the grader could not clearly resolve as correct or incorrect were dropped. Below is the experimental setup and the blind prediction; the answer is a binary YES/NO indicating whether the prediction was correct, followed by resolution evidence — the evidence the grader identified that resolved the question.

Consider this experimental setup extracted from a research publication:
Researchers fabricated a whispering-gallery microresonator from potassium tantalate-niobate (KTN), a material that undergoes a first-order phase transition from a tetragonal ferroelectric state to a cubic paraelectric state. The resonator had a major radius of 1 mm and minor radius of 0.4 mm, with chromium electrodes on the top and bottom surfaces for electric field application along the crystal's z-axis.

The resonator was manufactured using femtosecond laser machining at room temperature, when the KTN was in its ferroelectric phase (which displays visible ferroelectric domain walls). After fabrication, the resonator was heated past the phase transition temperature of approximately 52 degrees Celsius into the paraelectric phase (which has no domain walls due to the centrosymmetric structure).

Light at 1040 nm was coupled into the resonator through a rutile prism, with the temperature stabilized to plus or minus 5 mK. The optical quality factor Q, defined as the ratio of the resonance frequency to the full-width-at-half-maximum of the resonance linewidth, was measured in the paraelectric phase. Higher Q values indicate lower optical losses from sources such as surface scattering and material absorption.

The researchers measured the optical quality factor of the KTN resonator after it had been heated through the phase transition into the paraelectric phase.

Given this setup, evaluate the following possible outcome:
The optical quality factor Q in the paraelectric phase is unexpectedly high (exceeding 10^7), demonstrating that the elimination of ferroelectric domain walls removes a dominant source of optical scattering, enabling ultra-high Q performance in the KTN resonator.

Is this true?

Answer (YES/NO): YES